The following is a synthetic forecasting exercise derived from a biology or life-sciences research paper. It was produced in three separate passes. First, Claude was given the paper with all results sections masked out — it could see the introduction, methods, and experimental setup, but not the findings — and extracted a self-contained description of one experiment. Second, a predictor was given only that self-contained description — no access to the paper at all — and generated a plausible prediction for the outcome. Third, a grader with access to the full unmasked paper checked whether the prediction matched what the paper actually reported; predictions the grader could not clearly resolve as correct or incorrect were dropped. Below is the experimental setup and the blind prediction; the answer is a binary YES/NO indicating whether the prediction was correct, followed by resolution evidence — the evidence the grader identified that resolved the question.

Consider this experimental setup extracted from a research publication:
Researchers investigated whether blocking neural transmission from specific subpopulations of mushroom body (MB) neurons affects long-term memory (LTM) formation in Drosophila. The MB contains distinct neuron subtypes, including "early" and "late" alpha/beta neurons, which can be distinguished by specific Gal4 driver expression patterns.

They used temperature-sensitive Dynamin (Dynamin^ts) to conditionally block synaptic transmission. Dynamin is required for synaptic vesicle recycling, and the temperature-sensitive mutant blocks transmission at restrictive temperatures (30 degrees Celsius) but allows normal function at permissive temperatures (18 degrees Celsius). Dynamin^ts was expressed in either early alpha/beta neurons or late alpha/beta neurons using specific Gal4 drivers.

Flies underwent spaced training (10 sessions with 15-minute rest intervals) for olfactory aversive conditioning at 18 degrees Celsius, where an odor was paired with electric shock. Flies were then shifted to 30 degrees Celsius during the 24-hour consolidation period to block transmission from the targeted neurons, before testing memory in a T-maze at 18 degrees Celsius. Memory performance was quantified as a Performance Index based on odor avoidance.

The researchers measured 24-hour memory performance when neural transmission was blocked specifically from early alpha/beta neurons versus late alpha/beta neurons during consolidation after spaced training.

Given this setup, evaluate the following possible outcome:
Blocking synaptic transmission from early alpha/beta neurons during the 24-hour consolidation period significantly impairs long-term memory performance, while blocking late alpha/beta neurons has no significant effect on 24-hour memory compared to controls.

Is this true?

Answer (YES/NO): NO